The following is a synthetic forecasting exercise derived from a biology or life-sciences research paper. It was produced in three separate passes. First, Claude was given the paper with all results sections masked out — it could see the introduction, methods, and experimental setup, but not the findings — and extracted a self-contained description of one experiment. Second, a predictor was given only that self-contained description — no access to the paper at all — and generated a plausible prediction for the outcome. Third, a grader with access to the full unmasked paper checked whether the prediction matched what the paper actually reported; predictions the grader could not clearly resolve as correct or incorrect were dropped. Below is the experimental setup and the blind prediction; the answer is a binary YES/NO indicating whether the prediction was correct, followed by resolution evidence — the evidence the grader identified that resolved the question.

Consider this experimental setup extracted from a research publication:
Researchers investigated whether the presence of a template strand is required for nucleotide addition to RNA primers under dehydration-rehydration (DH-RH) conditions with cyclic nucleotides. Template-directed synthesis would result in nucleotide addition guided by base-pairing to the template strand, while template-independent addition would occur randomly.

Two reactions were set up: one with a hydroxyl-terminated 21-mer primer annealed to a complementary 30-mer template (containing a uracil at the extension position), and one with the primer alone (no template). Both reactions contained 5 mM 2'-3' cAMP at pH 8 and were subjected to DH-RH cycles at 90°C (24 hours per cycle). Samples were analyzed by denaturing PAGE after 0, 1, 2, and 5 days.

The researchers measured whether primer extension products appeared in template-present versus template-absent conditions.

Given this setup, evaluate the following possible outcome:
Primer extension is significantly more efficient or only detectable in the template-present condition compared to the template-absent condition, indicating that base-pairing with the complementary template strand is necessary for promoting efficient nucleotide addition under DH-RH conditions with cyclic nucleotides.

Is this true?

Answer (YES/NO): NO